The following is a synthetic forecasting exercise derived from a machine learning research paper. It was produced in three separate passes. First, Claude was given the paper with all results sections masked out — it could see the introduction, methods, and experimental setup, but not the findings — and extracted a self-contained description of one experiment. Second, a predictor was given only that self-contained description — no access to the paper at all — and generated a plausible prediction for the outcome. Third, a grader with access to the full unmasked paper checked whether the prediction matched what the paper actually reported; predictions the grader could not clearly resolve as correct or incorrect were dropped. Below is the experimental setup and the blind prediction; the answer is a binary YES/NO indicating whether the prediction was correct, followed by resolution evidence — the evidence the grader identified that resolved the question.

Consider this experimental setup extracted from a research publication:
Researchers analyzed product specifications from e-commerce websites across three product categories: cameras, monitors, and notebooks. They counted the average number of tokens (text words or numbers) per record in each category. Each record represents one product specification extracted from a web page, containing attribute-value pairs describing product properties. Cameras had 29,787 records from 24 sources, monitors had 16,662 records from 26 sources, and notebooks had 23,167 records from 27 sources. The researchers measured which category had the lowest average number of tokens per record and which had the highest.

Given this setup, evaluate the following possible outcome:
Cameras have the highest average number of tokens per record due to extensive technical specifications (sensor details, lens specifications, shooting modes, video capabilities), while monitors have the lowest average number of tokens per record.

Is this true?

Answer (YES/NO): NO